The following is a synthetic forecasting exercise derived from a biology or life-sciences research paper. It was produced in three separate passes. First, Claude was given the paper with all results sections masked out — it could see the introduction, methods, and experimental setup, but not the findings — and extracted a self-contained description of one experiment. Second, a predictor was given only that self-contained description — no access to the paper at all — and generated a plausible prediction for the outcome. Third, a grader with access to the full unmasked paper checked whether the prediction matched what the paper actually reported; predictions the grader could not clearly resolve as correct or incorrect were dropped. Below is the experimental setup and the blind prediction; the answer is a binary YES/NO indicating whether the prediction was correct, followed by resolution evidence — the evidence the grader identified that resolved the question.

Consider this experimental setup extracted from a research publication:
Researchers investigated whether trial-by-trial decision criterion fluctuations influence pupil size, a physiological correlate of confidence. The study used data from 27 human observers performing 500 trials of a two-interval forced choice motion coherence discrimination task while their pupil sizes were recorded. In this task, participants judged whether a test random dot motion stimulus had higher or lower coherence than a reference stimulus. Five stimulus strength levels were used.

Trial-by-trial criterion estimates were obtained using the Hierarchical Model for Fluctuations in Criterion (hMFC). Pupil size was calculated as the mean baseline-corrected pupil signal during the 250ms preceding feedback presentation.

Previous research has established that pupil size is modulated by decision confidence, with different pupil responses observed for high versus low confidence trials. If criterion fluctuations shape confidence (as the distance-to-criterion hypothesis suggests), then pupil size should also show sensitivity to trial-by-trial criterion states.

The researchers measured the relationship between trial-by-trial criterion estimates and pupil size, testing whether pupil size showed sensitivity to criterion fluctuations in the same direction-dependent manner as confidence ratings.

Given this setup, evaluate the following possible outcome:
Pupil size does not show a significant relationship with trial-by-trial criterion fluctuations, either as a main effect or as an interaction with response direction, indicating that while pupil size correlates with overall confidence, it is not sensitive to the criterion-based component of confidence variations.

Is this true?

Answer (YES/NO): NO